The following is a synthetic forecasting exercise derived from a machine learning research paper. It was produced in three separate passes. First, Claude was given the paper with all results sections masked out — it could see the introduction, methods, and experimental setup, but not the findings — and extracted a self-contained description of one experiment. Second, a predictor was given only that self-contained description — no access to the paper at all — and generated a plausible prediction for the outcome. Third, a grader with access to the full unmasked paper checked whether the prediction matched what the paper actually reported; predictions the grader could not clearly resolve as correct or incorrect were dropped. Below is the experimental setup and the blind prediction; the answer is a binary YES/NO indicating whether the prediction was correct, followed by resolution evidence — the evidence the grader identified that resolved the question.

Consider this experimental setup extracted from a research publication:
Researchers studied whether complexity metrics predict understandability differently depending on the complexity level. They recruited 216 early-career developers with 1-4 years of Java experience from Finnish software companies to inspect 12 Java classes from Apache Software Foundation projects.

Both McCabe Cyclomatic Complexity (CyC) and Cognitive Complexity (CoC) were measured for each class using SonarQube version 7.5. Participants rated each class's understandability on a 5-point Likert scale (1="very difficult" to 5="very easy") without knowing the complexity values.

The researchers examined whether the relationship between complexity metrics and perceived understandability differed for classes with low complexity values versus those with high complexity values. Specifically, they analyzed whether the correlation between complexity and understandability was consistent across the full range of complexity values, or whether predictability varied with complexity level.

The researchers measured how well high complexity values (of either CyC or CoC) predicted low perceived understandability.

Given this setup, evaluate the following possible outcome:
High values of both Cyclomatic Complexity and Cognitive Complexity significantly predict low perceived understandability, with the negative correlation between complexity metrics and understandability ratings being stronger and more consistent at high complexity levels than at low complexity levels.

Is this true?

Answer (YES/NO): NO